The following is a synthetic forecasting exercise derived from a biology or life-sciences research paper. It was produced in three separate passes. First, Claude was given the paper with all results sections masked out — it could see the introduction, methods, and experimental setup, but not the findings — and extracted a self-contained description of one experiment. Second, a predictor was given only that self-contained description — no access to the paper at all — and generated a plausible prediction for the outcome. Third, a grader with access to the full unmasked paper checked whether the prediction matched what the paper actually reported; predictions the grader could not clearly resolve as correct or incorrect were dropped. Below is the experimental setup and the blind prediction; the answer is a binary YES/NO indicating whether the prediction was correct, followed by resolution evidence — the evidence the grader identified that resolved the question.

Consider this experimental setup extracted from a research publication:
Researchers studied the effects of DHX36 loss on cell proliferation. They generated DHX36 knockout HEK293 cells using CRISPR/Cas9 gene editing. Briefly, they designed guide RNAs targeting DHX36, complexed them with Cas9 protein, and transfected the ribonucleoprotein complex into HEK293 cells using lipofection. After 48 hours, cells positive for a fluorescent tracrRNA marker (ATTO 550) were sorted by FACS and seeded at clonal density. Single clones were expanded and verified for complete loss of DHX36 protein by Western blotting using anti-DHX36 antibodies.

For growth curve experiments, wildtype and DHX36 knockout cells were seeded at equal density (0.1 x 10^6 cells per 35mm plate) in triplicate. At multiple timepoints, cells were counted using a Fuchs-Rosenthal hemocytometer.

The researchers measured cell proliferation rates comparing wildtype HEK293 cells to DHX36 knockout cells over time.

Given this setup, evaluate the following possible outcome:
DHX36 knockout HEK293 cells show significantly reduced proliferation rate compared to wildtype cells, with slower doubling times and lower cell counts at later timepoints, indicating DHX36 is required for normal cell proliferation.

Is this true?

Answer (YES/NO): YES